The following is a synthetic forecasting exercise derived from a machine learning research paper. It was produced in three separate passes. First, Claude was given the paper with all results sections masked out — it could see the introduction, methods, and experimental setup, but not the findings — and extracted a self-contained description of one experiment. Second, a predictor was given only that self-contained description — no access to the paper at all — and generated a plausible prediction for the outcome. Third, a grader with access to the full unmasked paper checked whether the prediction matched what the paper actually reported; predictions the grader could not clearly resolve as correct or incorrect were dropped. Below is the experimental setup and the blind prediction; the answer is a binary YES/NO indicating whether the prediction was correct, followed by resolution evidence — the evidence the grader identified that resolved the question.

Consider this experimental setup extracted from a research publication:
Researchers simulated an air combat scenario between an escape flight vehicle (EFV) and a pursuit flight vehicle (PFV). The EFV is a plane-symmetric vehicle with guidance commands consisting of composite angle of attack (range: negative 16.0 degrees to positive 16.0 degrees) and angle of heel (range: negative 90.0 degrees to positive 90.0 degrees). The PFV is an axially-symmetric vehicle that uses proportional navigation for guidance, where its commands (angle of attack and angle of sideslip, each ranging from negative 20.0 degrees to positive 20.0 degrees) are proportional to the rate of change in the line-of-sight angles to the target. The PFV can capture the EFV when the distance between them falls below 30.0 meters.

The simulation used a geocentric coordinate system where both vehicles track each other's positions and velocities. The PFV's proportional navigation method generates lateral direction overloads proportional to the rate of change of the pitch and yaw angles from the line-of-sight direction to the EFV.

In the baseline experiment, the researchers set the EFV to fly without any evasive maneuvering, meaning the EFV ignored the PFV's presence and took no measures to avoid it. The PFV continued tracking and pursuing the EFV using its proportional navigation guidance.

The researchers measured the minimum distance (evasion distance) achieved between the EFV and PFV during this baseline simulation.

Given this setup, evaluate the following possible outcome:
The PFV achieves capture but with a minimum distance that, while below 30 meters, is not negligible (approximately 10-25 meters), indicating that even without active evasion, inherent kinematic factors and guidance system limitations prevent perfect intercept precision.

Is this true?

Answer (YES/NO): NO